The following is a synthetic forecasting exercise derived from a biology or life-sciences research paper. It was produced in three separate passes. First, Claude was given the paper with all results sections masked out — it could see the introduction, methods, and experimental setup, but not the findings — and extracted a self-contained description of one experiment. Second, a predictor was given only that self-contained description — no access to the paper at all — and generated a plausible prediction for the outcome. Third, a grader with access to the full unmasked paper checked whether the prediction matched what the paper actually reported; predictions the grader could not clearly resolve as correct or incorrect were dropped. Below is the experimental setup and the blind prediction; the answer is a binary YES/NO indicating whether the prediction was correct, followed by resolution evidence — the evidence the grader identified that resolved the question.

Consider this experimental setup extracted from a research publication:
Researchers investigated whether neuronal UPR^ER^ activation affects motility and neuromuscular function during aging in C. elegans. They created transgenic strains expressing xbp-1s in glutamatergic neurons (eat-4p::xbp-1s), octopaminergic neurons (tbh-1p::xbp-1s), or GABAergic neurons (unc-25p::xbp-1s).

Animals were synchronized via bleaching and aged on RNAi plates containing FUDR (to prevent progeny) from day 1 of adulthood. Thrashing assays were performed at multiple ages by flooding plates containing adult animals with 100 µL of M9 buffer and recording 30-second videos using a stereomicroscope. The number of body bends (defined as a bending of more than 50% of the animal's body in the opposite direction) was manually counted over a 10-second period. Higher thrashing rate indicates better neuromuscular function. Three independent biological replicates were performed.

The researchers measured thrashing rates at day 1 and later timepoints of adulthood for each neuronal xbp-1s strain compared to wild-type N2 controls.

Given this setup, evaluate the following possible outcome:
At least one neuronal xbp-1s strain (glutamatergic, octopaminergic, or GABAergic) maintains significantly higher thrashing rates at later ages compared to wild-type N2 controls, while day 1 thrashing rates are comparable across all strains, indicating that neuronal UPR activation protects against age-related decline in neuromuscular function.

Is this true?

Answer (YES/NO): NO